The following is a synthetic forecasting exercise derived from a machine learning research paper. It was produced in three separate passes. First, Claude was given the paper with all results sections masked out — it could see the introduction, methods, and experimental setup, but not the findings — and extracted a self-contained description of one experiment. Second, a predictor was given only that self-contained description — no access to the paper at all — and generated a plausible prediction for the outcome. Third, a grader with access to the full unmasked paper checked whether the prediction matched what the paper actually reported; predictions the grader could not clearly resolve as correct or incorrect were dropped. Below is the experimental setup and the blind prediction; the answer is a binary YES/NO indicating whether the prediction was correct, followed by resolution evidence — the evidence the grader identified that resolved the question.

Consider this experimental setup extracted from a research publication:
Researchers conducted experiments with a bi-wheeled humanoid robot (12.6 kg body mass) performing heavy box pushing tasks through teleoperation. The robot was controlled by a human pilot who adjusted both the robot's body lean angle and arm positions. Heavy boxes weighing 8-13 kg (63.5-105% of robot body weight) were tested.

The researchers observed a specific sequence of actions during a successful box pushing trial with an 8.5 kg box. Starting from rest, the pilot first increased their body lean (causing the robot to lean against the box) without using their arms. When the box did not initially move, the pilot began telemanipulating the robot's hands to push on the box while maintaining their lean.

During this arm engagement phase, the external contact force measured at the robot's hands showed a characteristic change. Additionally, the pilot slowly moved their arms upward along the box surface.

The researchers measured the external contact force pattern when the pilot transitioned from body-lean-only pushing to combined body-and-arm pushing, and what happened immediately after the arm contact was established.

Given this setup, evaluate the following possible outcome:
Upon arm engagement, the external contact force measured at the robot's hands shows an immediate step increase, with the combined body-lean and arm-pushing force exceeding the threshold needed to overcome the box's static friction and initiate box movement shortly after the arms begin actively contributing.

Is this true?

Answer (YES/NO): NO